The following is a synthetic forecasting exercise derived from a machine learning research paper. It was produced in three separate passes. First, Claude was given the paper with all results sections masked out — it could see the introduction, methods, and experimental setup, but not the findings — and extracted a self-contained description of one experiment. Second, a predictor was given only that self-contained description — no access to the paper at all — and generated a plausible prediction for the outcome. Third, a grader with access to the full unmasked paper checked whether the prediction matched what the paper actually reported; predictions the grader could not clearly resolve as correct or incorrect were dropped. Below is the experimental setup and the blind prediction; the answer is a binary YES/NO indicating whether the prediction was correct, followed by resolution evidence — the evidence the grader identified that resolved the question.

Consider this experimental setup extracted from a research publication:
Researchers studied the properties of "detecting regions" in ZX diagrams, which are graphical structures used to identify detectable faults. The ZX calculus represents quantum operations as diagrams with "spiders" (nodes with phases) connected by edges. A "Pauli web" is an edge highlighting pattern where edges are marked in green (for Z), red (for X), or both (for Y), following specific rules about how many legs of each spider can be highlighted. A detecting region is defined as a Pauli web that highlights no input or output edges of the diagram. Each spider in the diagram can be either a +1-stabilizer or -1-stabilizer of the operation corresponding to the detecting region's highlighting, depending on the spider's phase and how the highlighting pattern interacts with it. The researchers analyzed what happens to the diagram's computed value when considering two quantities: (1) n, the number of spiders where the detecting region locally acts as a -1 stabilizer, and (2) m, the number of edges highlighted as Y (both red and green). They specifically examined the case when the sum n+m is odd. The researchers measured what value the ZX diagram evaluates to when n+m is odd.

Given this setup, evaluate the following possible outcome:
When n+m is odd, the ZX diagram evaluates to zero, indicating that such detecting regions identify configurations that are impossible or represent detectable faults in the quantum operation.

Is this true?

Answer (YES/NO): YES